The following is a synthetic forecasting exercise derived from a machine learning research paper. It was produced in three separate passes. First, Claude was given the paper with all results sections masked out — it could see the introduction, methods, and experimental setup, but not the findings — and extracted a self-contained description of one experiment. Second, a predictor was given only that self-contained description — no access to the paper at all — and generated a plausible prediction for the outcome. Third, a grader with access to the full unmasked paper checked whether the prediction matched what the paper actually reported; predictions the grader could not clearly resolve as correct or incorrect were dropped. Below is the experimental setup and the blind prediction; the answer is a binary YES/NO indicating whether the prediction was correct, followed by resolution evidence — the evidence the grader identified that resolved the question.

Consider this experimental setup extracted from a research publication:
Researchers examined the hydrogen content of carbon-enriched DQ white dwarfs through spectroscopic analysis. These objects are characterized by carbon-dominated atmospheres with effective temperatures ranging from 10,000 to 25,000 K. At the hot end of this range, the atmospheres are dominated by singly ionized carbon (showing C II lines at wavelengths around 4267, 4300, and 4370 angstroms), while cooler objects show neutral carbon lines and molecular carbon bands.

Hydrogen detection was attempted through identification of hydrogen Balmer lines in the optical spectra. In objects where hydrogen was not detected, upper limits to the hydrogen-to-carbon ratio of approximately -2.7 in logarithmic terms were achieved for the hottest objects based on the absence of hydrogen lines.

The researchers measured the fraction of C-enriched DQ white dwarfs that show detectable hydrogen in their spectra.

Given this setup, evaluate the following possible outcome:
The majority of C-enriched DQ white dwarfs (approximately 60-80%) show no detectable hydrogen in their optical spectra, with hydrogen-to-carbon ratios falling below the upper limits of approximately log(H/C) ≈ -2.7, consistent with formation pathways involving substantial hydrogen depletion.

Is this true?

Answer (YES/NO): NO